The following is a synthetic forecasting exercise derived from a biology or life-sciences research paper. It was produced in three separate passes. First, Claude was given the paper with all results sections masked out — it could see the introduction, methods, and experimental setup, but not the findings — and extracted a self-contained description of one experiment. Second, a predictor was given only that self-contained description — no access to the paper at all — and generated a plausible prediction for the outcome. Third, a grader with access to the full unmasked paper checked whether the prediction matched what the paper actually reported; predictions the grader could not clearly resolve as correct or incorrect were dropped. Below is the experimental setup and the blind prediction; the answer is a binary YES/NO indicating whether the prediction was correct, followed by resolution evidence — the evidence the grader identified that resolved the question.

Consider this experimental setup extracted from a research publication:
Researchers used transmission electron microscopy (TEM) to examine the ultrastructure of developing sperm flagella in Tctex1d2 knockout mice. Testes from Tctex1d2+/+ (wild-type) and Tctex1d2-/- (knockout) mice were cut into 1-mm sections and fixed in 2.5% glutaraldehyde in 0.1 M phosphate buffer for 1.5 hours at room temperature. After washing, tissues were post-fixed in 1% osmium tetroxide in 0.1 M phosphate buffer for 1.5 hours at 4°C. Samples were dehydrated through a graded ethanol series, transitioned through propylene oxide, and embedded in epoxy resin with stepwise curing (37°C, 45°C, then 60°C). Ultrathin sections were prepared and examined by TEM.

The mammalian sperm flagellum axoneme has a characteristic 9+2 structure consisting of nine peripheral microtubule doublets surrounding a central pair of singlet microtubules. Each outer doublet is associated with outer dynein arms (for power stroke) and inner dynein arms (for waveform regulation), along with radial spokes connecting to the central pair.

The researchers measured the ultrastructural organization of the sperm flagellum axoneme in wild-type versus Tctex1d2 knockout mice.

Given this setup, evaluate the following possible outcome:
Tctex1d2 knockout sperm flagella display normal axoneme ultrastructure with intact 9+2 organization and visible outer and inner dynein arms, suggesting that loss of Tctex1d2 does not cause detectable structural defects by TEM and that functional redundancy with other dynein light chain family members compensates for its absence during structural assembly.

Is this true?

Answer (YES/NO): NO